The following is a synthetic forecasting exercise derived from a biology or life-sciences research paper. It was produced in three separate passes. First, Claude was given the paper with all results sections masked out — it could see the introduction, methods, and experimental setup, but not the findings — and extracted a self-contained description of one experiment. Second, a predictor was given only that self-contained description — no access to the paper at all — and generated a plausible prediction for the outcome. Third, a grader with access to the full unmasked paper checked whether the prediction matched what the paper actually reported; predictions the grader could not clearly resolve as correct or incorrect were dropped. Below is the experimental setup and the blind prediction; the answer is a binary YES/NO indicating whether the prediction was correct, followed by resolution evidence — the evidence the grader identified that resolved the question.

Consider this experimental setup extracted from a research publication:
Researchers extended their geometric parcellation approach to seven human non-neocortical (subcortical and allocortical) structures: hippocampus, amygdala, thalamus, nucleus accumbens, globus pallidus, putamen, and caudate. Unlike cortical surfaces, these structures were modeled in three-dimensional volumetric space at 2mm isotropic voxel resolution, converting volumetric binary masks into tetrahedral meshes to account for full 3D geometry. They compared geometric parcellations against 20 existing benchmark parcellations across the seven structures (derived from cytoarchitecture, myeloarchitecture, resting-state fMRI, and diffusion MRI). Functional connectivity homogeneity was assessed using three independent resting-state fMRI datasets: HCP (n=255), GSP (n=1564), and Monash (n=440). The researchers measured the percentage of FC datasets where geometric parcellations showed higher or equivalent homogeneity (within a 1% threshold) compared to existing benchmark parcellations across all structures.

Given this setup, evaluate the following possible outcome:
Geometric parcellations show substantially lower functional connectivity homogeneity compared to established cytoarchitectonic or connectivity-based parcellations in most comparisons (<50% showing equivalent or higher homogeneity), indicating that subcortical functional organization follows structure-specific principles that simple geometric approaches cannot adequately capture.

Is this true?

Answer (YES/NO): NO